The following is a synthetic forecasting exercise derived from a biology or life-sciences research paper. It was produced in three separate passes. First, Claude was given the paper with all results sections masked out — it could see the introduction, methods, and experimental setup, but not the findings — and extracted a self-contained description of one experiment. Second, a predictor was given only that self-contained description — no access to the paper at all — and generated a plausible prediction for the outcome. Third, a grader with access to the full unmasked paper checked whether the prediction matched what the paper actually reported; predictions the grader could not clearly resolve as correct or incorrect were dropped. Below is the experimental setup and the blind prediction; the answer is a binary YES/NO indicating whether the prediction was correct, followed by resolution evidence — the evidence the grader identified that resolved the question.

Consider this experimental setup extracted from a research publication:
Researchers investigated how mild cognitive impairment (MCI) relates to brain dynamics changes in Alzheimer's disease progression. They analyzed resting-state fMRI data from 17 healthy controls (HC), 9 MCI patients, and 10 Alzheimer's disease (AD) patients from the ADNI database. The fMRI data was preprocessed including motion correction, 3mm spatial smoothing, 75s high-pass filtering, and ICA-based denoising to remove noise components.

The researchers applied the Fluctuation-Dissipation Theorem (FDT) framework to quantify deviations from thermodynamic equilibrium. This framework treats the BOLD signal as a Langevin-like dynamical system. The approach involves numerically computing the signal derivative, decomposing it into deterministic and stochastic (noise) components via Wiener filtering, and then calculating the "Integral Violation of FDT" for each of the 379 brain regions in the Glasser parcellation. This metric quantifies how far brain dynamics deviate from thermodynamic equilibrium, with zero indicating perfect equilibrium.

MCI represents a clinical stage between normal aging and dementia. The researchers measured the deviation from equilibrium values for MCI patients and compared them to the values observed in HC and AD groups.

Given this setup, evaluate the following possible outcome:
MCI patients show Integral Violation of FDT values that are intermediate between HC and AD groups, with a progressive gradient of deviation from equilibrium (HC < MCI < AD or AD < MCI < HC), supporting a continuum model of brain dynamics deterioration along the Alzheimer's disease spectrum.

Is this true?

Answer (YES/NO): NO